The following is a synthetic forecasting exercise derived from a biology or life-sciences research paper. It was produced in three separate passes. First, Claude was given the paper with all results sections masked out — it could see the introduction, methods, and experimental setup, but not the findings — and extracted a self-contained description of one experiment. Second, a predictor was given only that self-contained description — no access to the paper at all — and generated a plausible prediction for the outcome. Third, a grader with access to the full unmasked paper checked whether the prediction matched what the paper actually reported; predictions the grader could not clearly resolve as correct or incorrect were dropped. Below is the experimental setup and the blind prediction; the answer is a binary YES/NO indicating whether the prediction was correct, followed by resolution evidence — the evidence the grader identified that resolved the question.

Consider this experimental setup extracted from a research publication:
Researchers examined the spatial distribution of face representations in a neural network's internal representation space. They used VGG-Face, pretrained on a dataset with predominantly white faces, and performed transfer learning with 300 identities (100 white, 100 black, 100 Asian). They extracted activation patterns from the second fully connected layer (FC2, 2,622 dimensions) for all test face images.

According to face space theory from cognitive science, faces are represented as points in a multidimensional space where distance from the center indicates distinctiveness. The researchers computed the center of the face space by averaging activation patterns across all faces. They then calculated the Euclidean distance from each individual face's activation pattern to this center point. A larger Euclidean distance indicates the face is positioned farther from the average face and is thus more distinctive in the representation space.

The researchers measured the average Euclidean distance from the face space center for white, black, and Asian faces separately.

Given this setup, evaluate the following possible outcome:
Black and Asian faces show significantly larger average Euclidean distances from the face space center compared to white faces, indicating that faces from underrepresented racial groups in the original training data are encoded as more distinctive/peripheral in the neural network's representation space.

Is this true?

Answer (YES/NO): NO